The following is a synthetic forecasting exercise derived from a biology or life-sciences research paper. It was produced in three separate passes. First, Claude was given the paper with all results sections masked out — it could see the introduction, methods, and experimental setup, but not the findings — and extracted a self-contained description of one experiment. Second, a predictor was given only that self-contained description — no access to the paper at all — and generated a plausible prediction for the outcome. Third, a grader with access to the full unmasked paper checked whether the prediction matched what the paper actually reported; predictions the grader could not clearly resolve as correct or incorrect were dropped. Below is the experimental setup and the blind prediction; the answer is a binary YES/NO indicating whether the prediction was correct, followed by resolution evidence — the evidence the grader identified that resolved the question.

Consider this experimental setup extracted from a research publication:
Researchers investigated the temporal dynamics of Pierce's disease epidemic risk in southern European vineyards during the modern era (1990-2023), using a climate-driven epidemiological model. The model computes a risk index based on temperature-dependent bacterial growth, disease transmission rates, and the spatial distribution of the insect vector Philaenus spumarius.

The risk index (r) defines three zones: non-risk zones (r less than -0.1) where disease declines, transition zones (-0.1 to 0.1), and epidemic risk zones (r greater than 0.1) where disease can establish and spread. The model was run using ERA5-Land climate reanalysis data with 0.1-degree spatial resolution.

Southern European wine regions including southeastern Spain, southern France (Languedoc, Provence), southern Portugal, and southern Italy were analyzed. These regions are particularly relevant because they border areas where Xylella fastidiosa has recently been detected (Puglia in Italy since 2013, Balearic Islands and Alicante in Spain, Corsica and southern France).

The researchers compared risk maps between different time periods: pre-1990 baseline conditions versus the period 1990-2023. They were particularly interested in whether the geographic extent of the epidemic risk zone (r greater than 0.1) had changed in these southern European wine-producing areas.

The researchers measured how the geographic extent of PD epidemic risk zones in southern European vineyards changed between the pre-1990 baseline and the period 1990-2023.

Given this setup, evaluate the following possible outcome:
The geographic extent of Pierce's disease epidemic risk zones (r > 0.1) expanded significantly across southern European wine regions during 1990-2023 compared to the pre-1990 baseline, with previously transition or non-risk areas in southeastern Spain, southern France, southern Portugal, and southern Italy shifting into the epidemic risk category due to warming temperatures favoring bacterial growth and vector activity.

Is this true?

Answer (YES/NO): YES